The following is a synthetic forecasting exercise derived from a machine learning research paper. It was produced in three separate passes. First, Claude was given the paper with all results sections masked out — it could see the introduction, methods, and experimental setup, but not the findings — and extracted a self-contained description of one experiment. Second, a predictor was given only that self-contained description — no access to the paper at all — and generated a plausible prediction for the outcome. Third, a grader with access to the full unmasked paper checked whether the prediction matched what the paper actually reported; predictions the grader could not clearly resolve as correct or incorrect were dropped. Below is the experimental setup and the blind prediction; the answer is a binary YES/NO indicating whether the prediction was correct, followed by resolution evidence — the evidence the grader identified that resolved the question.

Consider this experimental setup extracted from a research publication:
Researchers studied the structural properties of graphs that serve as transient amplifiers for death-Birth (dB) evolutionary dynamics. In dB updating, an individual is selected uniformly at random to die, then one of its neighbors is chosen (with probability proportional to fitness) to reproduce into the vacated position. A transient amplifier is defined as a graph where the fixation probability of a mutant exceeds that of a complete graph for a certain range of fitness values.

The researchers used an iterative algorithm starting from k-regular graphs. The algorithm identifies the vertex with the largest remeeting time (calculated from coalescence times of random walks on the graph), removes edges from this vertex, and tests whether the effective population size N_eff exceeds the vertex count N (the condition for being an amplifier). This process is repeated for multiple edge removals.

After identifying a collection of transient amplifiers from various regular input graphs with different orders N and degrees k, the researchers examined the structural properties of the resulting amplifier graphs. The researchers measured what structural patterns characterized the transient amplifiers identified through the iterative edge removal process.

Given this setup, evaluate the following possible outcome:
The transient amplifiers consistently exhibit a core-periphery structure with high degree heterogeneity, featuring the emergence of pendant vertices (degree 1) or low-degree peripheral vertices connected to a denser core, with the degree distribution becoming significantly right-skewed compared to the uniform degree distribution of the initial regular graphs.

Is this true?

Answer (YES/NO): NO